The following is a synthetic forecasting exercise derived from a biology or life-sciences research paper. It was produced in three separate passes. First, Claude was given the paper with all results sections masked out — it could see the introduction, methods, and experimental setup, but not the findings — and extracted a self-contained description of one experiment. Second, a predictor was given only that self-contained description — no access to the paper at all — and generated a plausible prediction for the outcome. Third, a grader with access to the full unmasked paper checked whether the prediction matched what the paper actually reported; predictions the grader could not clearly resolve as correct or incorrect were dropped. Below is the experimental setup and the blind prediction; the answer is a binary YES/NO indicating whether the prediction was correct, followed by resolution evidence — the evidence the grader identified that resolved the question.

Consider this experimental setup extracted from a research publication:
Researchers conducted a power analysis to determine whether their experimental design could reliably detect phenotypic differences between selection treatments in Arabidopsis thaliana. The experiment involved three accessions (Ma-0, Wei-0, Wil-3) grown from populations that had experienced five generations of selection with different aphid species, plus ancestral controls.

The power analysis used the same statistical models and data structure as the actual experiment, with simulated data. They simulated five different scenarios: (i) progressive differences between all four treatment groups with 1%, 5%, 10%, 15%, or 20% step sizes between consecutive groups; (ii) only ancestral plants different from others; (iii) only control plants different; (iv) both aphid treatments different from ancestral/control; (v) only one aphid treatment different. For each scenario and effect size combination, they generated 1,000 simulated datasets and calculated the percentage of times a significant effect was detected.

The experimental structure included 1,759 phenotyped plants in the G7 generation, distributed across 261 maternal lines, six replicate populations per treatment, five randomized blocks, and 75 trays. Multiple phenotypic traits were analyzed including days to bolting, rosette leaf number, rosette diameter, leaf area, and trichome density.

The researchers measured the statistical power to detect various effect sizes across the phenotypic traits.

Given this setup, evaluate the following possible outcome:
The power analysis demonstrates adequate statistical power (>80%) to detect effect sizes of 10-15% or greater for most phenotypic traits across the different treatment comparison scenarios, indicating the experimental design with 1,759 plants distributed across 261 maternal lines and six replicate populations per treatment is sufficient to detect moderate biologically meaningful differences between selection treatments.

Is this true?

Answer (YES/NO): YES